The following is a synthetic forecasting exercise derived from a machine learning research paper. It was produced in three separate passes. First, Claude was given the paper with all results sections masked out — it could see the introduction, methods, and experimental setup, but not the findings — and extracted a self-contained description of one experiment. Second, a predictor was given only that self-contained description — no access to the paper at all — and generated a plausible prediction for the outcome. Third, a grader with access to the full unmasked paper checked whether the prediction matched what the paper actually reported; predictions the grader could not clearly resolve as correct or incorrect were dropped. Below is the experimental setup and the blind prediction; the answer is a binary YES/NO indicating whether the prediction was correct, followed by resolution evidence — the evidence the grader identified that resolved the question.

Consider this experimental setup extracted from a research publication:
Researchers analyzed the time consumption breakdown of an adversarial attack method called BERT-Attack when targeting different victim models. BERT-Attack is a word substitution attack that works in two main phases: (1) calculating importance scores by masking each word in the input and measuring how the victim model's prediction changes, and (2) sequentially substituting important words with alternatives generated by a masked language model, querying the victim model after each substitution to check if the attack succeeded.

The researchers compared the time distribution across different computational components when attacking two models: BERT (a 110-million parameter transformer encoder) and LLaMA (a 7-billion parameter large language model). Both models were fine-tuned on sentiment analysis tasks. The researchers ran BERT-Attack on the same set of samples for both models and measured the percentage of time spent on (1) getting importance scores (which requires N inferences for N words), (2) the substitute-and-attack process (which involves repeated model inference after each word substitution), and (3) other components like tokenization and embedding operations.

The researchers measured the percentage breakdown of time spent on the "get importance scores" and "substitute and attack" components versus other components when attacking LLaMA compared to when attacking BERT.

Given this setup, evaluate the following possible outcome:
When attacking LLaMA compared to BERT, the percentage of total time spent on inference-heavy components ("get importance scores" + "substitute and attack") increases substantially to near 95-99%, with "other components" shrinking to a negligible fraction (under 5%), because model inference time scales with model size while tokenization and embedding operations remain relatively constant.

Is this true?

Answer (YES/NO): NO